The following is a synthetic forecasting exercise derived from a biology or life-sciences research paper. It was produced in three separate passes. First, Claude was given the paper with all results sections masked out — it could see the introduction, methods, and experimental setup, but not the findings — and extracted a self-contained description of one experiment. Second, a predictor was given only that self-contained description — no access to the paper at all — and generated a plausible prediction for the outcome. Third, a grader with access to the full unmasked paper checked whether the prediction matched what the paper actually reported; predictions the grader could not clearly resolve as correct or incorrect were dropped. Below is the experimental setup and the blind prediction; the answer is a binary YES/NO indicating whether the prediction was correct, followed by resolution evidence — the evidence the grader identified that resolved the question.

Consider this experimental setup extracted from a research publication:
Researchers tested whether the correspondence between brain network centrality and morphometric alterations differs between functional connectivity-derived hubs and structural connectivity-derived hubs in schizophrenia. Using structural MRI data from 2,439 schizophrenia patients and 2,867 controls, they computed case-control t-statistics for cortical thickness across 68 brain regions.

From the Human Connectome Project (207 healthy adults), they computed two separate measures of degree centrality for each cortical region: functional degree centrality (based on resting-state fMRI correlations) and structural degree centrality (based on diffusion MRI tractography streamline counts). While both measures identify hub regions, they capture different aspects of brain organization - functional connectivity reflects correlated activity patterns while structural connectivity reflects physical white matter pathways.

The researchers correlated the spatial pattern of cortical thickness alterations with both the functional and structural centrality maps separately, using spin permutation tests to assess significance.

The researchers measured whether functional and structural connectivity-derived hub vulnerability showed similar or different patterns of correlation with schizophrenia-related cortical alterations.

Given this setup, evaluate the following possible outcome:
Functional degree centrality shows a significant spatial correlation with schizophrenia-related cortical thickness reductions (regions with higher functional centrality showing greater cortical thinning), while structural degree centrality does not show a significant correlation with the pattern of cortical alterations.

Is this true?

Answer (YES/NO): NO